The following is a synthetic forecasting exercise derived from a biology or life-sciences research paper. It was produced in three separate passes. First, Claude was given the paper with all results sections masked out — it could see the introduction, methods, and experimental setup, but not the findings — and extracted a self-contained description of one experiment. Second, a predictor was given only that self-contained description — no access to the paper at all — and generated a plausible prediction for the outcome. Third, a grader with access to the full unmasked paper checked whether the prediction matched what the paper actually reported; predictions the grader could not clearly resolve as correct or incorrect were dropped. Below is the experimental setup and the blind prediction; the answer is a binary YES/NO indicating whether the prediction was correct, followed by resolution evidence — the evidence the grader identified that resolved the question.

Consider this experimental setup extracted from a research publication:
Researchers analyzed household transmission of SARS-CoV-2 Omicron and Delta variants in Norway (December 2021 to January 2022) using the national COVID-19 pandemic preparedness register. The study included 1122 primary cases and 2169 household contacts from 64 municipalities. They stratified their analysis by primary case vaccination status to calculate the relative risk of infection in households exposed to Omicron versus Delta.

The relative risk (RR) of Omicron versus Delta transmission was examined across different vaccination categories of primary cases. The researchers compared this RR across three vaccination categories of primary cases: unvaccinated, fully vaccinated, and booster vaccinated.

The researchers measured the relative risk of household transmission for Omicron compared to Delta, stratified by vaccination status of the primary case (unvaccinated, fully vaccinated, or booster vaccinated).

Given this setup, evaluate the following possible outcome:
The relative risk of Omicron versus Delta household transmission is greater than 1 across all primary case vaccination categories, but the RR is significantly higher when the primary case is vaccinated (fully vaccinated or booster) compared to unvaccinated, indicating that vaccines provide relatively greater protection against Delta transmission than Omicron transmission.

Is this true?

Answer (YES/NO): NO